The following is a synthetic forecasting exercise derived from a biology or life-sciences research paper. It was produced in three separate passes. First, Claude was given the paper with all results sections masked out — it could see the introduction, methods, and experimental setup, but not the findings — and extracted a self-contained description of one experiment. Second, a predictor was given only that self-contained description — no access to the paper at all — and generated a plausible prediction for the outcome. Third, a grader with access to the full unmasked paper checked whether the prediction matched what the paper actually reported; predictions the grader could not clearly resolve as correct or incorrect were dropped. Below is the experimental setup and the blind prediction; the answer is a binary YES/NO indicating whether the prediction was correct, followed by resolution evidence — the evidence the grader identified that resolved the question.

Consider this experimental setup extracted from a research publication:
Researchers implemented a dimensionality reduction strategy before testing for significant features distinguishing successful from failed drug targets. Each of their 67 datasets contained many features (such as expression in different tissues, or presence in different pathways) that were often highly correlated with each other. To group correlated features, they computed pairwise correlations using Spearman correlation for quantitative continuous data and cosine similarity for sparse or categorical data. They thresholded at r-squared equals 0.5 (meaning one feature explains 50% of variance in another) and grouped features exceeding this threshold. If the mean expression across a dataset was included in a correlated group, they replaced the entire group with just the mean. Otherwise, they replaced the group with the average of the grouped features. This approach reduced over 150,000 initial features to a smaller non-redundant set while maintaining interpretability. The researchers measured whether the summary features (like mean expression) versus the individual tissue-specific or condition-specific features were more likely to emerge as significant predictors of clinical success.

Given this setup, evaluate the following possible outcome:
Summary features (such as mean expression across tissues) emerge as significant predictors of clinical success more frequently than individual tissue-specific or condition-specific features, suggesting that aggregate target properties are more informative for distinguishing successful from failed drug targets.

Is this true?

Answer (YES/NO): YES